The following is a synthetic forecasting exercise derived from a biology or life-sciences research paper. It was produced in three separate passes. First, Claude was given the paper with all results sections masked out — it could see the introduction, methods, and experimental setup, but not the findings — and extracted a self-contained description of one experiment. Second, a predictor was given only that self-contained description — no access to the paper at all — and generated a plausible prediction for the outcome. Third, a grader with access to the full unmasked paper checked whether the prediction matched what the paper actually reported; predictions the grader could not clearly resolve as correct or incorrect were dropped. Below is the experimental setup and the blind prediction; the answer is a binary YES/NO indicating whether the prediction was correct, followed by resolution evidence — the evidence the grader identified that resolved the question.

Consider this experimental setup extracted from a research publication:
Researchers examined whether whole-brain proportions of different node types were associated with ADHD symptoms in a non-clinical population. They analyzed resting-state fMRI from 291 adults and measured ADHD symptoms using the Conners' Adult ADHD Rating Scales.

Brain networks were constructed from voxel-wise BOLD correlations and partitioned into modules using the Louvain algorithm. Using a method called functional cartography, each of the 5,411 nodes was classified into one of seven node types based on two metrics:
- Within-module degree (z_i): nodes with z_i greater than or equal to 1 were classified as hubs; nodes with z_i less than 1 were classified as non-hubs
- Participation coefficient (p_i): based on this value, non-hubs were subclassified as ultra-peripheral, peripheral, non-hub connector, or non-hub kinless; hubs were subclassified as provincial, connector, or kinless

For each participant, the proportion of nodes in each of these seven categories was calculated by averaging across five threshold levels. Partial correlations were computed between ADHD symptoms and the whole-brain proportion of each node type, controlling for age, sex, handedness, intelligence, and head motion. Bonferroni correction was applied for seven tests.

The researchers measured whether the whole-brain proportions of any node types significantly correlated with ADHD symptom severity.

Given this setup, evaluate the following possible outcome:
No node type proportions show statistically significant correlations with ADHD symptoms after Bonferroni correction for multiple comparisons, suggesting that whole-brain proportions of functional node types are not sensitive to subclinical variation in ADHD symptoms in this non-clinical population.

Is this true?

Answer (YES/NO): YES